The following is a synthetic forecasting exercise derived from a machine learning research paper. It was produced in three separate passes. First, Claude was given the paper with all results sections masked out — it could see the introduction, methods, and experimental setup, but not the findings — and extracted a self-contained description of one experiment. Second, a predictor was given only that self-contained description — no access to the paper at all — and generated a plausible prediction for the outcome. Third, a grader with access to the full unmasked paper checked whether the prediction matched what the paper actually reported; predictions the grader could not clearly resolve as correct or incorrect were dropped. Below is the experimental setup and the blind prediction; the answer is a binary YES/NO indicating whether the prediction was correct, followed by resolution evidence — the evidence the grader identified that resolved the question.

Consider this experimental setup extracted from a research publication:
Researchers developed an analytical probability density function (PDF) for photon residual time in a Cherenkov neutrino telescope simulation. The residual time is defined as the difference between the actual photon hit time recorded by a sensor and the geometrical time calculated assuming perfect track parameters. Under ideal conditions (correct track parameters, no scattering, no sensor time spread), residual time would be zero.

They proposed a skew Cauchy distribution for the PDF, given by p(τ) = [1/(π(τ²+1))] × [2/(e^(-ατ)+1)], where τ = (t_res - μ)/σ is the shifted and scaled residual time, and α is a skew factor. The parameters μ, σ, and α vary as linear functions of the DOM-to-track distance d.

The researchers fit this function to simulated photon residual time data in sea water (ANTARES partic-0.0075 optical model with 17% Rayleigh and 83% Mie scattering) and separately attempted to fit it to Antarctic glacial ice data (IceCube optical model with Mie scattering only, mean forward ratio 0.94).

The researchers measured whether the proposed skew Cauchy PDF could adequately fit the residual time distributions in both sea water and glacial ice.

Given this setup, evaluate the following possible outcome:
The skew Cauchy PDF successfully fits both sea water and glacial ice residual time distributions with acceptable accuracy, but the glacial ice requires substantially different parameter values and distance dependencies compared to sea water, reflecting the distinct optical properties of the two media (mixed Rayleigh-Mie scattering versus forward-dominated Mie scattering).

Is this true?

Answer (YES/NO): NO